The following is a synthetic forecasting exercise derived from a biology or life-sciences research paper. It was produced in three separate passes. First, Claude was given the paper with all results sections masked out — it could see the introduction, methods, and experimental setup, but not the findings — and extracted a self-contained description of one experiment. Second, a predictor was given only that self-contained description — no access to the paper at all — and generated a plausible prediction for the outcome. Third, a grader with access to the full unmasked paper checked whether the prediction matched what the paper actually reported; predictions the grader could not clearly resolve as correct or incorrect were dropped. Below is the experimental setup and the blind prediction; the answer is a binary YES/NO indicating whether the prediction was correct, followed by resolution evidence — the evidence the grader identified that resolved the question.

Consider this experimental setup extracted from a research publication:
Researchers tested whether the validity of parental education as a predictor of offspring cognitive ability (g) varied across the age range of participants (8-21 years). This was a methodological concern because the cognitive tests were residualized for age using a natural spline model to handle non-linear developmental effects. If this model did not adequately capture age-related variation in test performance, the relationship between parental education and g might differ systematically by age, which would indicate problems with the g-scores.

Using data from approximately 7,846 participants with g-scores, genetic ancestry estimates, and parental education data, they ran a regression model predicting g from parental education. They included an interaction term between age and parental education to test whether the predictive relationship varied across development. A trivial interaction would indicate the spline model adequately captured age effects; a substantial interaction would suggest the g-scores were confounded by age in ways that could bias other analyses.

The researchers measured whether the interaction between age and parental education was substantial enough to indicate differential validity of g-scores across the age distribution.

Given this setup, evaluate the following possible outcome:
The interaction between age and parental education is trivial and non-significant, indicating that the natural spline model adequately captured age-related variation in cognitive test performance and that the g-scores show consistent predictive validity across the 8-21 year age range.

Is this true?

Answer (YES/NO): NO